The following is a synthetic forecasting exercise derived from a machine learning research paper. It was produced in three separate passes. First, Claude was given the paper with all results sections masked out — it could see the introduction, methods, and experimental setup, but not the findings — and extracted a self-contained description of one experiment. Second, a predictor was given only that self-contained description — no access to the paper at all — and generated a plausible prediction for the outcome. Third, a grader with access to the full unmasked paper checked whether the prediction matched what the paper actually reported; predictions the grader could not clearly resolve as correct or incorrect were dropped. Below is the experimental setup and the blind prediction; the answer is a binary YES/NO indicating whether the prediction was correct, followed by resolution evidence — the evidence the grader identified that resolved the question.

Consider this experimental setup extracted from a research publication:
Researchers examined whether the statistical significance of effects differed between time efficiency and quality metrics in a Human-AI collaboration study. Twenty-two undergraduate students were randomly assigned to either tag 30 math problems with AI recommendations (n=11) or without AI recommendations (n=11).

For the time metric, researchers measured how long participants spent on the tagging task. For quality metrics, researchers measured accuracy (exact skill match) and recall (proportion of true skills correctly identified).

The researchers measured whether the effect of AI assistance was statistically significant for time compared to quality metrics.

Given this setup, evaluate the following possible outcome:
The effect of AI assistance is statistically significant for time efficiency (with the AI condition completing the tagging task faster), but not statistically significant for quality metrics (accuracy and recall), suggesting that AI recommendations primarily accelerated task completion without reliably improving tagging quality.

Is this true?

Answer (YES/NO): NO